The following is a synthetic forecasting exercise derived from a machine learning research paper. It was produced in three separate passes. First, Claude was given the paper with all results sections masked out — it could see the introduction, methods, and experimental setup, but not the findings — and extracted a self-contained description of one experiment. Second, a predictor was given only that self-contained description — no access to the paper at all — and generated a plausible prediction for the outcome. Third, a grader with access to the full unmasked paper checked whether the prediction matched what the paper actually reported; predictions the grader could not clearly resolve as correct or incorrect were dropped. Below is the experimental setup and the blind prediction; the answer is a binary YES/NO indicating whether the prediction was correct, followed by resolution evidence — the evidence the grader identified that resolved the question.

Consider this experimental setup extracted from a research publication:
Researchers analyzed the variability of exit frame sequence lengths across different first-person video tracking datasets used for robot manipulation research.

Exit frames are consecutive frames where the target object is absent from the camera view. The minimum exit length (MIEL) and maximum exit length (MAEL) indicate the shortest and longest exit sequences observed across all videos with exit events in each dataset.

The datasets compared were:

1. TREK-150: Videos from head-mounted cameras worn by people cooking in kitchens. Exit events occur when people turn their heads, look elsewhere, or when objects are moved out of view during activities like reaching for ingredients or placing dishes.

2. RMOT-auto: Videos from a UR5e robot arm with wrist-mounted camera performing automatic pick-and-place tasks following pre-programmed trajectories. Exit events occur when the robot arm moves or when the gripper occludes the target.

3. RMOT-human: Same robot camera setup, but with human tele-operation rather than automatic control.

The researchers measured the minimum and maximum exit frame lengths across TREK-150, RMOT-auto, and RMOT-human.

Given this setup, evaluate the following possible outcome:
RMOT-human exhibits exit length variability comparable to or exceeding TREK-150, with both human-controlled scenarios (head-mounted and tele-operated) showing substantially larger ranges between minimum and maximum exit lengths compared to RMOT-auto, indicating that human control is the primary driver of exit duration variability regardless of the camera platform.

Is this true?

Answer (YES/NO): YES